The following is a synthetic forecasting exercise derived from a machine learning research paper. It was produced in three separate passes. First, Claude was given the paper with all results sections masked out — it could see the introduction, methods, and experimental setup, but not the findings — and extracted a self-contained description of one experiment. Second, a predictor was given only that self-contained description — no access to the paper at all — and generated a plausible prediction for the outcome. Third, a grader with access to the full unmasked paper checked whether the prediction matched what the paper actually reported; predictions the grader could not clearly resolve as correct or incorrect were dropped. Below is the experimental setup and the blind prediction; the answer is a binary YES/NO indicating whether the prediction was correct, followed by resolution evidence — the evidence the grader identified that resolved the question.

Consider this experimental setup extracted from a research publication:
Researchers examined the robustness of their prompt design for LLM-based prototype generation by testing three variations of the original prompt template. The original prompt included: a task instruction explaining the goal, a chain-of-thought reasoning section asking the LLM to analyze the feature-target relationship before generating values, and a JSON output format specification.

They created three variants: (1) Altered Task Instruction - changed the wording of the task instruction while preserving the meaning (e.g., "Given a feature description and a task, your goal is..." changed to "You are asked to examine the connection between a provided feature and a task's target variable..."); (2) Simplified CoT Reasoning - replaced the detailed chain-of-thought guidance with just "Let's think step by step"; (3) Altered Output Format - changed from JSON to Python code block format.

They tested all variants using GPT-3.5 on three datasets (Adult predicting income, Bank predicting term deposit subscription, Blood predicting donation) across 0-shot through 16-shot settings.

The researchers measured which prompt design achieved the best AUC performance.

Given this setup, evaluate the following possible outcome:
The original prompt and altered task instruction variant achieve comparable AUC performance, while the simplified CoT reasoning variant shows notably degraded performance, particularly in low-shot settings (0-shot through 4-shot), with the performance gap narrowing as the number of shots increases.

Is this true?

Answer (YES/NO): NO